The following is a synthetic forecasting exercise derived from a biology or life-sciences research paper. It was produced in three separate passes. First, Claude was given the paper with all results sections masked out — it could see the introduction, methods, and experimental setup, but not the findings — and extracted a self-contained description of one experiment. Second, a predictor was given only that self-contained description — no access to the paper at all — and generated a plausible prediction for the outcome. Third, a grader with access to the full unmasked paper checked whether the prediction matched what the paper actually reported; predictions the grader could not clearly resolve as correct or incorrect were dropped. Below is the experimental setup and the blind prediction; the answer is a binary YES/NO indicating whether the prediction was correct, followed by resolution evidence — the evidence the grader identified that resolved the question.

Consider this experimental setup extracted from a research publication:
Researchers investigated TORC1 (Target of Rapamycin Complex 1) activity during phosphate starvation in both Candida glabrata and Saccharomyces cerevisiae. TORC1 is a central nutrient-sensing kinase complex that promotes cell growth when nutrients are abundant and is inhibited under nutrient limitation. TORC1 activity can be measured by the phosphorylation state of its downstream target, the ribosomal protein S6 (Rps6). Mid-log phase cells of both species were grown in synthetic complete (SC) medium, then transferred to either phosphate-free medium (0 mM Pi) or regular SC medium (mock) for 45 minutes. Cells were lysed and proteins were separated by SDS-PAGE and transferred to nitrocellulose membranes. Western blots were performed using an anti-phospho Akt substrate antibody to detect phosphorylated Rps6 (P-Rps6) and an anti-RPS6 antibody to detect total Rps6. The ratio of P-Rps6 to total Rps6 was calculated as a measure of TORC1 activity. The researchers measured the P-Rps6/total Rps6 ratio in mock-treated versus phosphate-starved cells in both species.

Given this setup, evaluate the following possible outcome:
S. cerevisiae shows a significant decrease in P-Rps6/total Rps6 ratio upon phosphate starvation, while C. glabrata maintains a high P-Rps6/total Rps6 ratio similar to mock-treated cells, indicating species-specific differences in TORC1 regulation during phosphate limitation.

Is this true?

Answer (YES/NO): NO